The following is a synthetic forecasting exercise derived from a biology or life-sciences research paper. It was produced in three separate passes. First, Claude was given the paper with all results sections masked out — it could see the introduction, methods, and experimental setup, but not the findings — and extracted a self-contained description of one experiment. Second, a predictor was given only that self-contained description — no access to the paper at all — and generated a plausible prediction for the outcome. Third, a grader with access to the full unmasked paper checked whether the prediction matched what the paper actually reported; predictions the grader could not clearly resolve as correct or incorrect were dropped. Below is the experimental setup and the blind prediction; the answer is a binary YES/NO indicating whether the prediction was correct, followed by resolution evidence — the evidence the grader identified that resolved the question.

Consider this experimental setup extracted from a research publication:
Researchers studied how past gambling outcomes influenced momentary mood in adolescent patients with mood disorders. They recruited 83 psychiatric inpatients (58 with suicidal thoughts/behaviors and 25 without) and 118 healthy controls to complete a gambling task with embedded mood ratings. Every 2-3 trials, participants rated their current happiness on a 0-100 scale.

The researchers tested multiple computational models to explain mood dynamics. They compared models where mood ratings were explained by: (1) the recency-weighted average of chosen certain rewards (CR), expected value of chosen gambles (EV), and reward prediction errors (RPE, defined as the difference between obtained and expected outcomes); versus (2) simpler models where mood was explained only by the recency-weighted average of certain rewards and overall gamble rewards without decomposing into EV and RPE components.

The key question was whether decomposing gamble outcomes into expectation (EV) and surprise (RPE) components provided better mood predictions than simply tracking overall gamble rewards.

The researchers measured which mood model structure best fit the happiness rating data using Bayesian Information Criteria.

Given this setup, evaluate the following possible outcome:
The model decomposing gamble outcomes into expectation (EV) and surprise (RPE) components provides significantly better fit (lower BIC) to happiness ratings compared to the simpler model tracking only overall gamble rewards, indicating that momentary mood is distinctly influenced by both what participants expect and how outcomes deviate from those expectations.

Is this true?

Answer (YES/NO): NO